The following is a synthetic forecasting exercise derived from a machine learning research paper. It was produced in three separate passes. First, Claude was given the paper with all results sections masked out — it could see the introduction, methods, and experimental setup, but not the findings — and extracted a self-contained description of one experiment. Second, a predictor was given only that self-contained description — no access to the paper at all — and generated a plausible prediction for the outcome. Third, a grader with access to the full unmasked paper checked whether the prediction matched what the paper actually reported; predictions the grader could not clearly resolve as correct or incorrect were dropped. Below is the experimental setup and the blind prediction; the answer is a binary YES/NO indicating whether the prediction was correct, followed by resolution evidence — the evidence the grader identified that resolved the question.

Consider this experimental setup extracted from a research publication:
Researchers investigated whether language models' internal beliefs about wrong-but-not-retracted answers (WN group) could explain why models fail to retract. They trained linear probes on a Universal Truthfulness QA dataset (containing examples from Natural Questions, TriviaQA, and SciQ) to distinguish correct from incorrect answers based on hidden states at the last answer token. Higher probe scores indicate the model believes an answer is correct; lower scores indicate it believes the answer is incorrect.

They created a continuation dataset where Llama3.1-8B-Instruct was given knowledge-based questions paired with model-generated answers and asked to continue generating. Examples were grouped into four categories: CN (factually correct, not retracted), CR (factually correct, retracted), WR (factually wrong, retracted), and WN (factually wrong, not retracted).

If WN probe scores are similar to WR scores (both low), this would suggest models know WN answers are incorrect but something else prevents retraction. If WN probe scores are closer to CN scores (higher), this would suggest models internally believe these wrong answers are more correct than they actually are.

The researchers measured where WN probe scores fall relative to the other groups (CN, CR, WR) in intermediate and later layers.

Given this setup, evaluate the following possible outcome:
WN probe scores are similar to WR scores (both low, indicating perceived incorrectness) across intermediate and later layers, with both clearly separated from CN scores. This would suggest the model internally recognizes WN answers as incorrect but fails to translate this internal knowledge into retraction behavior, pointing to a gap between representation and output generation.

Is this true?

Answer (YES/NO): NO